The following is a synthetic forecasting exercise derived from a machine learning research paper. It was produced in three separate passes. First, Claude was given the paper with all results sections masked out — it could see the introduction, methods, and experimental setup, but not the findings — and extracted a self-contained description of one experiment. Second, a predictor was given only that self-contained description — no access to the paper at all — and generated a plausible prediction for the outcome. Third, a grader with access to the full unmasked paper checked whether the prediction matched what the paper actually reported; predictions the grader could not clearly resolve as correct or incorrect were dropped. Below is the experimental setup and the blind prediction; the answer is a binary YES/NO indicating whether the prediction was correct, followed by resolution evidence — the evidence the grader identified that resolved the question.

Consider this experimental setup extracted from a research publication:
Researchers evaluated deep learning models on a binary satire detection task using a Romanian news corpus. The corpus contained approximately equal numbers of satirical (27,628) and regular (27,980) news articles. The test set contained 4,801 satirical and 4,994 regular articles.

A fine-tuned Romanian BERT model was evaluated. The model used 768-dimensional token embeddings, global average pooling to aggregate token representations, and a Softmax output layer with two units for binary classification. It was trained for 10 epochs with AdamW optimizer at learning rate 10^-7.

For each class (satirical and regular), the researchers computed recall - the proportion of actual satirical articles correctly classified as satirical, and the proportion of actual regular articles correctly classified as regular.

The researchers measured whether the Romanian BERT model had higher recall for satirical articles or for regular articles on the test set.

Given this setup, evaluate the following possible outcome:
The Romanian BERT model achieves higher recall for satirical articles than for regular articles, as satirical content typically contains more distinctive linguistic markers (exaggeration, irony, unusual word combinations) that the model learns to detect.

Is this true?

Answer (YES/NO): NO